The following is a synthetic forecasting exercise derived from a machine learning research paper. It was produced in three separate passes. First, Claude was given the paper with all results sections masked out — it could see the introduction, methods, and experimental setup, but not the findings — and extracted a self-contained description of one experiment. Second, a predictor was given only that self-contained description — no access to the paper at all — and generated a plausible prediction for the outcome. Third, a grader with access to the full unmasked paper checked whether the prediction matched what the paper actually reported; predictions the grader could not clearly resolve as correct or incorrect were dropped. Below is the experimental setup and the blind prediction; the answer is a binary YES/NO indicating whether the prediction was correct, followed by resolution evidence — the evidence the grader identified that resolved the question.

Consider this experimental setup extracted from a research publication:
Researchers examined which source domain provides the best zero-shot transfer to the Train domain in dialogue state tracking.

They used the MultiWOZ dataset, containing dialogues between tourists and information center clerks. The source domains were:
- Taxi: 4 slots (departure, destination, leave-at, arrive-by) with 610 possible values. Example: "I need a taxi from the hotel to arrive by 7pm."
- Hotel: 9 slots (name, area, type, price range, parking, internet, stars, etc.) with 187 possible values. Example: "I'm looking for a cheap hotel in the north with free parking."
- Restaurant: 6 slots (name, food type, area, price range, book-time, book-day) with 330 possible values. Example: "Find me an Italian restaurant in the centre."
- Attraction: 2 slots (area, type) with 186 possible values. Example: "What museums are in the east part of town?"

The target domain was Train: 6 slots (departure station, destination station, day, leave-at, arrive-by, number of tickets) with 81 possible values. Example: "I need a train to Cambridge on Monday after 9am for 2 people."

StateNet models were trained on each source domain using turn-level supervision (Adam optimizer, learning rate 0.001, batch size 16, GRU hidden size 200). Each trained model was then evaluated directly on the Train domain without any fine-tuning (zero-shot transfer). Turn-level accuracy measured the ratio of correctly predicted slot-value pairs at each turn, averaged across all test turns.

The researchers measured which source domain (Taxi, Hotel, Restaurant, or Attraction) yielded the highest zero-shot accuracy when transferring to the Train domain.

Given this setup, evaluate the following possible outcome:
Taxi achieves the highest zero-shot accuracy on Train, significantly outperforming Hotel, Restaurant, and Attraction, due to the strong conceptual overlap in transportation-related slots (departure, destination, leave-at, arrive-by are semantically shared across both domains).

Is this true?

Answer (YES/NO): NO